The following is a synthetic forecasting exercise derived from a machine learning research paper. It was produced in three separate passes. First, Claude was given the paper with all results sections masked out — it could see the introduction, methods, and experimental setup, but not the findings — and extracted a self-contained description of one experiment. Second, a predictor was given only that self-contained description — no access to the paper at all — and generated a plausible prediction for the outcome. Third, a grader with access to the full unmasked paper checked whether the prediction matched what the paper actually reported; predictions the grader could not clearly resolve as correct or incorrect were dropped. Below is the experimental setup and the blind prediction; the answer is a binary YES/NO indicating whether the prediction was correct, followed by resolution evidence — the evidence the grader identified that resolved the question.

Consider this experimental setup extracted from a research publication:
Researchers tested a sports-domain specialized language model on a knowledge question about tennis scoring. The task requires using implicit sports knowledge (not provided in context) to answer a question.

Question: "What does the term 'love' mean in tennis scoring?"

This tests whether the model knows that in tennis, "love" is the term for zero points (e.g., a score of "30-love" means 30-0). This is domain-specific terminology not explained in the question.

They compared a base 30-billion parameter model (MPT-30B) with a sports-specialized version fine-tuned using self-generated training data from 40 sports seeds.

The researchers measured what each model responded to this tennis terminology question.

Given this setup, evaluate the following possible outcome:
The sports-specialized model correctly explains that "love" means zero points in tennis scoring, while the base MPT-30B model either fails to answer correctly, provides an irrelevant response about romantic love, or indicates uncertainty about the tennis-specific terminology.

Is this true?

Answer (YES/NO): YES